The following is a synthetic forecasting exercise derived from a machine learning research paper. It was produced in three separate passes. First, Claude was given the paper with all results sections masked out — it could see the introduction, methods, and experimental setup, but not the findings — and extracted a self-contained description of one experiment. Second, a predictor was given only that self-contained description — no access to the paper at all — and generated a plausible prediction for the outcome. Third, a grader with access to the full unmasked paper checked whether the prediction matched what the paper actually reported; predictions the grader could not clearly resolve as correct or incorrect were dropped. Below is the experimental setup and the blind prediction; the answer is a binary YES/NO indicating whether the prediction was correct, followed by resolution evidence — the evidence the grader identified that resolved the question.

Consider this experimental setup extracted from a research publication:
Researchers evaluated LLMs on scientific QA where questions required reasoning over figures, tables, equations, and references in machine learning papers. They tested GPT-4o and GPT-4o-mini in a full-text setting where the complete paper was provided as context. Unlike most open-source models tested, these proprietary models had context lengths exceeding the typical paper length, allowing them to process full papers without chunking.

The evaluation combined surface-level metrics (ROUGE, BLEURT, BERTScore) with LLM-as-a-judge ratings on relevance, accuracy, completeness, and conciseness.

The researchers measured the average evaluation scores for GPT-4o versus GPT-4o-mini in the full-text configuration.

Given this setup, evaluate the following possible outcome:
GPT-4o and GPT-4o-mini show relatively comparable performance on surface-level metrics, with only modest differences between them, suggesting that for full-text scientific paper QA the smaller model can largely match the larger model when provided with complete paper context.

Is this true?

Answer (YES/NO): YES